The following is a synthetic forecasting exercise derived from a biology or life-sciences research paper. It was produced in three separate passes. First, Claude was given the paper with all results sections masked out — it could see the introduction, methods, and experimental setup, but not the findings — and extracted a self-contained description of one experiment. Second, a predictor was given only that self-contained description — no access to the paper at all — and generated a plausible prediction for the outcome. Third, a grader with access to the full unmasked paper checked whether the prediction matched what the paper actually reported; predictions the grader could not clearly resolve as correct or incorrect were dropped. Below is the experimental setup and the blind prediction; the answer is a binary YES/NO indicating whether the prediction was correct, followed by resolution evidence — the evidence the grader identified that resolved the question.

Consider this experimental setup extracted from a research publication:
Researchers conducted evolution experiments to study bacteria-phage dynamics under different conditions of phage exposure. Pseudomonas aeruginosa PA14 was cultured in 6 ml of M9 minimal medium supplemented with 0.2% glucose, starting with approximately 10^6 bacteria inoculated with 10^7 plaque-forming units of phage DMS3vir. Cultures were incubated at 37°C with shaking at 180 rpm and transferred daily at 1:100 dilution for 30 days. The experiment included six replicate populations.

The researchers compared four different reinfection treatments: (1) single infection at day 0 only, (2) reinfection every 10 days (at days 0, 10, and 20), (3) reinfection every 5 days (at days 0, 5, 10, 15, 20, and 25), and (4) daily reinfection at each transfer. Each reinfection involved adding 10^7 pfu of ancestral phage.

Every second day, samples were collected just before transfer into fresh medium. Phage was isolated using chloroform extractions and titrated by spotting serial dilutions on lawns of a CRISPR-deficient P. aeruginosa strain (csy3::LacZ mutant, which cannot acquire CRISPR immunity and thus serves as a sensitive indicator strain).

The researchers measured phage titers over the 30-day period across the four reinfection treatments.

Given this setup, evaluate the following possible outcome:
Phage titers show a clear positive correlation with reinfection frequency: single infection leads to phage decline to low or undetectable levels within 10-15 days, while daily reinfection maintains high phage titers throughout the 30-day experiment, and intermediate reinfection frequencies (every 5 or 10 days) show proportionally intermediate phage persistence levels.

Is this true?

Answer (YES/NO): NO